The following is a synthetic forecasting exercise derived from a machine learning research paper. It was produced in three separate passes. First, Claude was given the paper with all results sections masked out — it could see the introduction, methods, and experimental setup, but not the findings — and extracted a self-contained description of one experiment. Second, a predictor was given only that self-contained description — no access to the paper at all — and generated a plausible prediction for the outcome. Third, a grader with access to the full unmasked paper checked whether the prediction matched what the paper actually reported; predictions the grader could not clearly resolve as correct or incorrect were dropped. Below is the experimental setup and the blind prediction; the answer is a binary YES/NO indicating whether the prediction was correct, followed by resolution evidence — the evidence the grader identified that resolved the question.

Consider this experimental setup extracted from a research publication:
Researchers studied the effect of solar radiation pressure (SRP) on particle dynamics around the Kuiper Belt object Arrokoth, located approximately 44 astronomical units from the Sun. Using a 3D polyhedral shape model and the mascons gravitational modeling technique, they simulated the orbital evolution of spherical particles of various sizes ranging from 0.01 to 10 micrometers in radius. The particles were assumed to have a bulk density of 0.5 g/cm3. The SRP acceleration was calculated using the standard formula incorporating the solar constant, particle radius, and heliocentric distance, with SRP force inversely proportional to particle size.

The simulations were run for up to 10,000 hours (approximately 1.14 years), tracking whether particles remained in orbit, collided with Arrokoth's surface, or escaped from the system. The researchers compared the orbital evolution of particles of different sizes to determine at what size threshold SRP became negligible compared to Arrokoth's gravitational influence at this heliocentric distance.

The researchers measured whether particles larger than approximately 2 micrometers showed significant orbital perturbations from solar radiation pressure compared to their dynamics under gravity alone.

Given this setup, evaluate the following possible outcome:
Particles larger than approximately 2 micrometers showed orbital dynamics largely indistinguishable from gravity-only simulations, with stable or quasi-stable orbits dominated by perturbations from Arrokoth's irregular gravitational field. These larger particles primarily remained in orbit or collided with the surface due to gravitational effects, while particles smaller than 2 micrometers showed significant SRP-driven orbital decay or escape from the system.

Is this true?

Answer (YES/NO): YES